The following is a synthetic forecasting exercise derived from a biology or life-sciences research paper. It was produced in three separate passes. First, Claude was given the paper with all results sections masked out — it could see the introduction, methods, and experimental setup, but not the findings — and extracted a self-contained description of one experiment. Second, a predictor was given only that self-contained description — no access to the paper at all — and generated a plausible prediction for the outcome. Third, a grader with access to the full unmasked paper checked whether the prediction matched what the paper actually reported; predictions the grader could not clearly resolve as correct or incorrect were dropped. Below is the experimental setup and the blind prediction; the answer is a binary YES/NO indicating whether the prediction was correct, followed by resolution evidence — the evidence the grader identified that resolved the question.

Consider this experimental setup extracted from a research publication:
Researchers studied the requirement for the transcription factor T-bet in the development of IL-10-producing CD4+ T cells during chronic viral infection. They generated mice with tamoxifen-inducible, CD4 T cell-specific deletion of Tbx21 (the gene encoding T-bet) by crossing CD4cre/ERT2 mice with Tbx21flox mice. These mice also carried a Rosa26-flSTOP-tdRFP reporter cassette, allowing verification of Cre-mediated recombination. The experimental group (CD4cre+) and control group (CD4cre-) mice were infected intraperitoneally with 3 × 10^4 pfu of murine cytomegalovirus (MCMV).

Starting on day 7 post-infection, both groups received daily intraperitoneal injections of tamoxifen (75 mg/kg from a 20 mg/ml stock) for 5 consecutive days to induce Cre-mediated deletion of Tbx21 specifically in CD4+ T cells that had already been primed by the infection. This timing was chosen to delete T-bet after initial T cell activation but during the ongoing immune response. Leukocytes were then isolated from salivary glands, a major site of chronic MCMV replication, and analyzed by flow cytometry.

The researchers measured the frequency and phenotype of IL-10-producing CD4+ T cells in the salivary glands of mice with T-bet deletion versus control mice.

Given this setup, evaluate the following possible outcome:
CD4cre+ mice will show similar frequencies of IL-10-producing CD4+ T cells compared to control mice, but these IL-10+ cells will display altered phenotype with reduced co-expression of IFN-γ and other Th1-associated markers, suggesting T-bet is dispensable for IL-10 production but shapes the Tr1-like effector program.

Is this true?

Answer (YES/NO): NO